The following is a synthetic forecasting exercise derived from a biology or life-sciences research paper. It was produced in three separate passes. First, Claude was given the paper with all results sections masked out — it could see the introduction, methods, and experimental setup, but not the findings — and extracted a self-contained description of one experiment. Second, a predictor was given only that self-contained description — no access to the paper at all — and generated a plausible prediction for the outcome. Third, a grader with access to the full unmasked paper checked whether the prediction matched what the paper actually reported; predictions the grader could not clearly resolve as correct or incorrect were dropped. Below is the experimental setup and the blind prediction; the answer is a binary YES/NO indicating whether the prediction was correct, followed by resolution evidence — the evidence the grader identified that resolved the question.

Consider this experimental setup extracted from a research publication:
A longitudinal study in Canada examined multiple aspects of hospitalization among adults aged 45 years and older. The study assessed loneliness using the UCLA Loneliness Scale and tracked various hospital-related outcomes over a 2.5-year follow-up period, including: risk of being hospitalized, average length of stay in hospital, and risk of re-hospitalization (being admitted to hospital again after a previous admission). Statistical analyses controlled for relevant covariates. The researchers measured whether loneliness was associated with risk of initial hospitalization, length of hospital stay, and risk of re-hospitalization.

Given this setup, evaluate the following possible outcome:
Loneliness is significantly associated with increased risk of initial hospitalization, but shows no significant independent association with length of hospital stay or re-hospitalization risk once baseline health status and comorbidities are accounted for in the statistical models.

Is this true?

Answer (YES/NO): NO